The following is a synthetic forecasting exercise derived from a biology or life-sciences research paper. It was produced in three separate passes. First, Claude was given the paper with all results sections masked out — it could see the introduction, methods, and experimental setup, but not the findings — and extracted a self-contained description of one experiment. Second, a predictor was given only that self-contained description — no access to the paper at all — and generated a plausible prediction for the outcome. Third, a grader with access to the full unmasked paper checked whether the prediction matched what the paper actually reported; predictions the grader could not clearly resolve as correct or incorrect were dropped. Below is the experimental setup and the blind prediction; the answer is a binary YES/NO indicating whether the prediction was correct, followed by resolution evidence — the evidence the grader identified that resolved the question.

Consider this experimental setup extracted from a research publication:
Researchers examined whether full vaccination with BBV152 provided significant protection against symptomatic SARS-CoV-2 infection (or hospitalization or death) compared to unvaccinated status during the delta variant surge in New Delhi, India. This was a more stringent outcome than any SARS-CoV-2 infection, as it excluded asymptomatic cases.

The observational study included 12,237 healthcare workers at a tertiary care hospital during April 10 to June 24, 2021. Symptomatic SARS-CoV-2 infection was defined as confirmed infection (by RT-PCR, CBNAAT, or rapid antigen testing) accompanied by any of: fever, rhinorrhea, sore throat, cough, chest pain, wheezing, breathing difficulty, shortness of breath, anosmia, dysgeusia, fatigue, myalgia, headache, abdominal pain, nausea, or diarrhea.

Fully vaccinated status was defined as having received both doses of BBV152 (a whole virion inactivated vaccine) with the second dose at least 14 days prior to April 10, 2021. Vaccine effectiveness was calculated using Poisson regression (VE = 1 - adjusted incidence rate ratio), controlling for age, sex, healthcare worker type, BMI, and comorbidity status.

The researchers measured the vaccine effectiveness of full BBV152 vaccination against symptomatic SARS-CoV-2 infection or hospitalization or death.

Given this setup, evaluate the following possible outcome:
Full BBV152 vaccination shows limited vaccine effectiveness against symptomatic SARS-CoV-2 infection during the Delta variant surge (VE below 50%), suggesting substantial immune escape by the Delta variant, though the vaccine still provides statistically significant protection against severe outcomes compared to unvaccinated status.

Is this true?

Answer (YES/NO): YES